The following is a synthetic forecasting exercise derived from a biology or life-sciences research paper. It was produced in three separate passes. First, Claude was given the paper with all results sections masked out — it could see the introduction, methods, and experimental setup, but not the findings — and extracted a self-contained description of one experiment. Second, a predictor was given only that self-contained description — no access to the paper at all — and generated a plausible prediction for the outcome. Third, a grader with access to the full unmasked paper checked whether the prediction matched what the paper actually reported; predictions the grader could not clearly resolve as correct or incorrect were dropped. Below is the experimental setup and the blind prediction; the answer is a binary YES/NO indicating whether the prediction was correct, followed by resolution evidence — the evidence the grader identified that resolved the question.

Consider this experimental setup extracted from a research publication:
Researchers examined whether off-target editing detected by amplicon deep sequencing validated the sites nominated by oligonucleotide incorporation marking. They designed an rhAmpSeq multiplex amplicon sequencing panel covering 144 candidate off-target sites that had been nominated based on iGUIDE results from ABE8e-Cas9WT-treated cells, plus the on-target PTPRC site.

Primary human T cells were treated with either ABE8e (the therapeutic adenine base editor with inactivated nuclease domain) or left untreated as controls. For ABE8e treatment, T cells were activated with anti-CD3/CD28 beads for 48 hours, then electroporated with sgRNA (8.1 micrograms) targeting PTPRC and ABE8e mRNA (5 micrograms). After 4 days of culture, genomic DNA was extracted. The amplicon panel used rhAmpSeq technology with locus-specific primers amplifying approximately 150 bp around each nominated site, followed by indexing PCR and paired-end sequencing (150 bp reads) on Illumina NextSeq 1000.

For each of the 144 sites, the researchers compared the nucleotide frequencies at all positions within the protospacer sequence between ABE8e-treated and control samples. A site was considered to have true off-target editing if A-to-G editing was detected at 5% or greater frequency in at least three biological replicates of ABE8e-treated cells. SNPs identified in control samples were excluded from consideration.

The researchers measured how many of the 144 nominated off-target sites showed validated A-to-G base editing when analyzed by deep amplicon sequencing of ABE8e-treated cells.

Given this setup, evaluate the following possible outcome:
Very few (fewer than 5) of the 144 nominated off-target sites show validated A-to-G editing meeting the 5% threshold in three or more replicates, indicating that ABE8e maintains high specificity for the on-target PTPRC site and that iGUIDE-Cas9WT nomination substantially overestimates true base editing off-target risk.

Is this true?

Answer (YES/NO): NO